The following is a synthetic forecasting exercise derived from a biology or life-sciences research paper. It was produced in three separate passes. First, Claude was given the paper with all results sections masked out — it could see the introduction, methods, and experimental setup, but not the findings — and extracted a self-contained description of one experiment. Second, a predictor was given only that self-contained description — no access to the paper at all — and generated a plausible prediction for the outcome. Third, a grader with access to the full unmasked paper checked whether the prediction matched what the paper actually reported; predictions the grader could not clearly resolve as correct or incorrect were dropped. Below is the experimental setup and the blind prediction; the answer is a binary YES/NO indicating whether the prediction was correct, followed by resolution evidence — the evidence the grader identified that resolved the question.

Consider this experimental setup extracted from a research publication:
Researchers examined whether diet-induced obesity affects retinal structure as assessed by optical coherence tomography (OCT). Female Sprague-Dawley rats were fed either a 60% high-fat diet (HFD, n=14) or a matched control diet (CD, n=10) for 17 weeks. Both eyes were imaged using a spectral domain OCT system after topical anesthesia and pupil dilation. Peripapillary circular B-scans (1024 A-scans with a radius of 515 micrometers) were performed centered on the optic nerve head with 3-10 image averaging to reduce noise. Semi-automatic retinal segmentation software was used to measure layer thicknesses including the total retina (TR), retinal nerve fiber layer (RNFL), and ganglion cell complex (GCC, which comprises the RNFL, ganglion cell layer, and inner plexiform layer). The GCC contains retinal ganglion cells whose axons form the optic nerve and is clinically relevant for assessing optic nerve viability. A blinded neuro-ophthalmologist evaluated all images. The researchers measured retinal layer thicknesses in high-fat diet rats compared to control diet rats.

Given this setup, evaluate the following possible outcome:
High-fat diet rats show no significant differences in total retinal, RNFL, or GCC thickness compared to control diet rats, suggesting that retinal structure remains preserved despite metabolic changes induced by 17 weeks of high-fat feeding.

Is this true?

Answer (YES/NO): NO